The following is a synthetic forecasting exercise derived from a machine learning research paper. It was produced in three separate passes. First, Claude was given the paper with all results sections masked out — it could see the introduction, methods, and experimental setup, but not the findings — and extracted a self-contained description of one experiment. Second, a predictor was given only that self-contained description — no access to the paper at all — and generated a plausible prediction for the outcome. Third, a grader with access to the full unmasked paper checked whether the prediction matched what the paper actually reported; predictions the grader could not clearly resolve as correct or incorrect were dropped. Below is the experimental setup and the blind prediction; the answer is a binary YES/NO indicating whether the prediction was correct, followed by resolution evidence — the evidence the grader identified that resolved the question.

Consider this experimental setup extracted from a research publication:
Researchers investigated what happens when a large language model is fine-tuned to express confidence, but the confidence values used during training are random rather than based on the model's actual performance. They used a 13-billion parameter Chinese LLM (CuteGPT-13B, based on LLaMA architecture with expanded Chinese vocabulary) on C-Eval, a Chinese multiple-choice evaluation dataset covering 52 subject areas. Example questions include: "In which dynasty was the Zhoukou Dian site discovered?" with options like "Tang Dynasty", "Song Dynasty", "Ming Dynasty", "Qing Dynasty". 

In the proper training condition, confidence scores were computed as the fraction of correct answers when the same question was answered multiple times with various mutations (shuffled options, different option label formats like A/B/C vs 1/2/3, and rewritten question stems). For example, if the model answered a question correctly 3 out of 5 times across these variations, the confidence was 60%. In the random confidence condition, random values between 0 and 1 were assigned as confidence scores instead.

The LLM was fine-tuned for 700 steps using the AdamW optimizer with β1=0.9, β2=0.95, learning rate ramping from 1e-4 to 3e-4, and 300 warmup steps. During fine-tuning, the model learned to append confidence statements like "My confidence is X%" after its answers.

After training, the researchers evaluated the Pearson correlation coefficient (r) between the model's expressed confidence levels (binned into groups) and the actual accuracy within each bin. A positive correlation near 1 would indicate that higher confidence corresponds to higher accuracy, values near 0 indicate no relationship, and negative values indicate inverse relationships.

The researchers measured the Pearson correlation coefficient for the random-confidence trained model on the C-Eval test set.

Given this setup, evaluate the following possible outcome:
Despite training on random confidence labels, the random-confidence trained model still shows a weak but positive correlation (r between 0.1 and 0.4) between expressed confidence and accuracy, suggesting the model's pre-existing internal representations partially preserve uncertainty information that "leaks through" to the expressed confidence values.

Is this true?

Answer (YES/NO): NO